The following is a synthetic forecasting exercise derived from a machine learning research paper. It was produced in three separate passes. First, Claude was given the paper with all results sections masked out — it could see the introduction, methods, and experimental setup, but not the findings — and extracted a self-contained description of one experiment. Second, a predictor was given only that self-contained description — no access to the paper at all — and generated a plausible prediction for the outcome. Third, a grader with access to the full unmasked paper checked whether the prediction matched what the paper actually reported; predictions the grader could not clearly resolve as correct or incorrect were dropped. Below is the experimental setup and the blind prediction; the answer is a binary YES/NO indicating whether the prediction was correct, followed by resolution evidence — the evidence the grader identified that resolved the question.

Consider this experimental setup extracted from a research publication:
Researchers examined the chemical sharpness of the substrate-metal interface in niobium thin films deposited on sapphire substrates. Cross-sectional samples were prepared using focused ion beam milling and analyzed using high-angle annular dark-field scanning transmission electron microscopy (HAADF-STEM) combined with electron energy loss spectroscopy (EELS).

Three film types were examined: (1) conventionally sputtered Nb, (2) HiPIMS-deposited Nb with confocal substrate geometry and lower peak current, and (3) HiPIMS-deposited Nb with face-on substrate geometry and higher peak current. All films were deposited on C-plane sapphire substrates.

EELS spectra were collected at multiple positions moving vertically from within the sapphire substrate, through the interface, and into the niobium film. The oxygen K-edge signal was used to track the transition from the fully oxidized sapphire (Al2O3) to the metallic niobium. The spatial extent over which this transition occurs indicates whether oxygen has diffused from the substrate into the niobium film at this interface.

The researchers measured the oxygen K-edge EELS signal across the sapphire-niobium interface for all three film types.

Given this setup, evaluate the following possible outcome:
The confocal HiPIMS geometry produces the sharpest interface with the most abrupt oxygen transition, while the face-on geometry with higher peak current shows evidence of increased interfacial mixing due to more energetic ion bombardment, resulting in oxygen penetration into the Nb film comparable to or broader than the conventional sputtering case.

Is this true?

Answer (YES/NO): NO